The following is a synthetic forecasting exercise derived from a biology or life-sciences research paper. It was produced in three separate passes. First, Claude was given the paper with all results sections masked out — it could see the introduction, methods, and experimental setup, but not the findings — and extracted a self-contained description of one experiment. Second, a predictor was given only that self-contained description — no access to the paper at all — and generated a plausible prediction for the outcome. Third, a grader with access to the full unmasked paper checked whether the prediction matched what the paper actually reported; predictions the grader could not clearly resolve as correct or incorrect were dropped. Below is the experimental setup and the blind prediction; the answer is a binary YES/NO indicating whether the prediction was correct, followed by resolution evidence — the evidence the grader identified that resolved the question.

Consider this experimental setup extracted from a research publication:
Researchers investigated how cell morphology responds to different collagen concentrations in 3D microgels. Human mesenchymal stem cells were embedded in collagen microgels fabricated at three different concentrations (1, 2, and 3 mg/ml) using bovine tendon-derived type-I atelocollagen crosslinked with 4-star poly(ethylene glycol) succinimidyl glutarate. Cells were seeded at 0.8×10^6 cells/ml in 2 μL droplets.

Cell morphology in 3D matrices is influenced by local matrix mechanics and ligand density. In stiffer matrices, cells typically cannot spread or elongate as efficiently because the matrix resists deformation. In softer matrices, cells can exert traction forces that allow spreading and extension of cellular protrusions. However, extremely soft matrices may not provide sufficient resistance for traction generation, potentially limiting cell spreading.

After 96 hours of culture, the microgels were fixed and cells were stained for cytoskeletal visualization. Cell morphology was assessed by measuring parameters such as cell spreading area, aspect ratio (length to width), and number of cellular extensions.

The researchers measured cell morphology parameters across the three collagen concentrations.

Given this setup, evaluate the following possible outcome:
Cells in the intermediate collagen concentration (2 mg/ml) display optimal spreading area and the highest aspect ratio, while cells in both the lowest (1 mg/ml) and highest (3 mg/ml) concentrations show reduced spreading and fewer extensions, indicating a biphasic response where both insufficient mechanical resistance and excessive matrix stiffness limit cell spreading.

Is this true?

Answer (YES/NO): NO